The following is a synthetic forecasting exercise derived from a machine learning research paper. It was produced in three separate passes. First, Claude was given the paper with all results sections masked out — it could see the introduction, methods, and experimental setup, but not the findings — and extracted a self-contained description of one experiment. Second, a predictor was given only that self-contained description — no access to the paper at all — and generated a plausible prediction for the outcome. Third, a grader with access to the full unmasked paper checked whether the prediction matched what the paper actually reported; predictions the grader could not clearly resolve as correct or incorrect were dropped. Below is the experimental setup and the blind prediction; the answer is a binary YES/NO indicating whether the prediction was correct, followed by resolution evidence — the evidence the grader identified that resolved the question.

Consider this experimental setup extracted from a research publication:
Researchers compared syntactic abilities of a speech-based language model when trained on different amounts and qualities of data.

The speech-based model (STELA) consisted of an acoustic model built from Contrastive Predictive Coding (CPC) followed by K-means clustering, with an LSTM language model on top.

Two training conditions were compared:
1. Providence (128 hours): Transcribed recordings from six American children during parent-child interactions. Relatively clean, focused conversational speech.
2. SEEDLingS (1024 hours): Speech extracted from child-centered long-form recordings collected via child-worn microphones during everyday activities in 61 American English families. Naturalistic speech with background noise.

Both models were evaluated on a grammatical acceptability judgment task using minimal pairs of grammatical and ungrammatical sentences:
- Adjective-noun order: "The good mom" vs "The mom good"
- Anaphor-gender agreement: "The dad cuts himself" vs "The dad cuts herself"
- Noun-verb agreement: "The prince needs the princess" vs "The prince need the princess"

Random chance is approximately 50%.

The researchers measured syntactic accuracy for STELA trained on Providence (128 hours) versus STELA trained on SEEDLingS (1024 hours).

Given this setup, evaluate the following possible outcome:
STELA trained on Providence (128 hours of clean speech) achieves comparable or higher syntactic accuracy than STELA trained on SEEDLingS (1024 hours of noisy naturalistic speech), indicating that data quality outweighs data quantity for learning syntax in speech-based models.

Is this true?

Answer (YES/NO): NO